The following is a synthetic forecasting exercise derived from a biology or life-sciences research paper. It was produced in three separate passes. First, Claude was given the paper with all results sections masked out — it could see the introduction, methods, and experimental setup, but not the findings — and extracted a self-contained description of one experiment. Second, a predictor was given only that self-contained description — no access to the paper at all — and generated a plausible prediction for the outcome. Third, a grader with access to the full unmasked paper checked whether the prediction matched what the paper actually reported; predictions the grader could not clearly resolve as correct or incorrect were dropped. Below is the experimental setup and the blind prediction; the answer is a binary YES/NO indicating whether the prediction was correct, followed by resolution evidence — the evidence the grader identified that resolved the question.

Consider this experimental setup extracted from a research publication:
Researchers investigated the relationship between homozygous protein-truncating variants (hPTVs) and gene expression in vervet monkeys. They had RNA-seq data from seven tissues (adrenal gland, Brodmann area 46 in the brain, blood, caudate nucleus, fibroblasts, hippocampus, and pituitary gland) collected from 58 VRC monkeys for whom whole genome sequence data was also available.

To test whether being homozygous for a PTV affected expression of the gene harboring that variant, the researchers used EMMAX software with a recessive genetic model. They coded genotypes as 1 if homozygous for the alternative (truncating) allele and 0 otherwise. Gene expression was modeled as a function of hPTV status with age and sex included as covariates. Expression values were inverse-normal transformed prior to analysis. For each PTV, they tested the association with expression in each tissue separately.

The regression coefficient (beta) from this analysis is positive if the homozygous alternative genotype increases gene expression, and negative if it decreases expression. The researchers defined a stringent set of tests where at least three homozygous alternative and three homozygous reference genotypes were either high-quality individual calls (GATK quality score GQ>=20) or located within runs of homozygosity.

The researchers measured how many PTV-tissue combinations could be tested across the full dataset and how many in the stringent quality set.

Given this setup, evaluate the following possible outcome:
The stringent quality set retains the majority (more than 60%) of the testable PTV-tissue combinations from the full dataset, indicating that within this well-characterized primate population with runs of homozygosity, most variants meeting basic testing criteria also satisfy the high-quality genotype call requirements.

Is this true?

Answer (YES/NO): NO